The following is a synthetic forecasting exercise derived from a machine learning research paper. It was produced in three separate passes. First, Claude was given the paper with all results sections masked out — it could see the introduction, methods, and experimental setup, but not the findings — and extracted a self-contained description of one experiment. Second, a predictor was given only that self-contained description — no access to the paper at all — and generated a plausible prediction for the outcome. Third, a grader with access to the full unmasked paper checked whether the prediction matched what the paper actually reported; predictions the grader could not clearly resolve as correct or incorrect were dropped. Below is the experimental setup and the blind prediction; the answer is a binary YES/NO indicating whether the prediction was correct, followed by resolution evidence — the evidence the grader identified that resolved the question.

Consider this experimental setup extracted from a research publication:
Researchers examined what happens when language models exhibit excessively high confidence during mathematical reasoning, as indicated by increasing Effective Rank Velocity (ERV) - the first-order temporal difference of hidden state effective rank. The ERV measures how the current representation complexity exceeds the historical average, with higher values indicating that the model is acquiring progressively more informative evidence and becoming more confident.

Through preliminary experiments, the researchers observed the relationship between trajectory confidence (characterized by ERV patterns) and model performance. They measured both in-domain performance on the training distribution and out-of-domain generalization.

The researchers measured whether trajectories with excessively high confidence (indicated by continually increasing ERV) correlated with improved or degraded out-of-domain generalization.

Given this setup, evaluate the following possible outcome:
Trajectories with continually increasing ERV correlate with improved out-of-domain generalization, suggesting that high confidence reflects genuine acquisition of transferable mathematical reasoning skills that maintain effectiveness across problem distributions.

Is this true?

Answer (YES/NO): NO